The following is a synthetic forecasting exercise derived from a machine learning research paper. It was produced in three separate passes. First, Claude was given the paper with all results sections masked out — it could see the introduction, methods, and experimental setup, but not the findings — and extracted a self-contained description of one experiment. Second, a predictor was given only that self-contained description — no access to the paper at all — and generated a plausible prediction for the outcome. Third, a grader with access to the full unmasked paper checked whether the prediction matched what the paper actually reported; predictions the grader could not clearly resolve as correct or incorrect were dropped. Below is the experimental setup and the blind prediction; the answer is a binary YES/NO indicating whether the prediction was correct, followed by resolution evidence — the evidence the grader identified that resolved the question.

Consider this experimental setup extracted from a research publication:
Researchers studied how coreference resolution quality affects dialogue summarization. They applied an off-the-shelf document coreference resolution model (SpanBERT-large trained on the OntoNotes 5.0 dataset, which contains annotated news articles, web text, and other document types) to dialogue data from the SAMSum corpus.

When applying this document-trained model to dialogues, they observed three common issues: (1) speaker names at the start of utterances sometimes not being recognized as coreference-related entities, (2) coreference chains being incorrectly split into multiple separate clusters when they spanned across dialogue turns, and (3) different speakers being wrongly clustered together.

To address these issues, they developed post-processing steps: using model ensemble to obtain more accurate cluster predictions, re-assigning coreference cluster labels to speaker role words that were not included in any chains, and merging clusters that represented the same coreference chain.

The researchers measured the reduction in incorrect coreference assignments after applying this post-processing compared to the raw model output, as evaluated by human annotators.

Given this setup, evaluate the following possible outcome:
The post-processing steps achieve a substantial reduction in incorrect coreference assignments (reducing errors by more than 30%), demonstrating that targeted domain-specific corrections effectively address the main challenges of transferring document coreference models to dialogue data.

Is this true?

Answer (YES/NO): NO